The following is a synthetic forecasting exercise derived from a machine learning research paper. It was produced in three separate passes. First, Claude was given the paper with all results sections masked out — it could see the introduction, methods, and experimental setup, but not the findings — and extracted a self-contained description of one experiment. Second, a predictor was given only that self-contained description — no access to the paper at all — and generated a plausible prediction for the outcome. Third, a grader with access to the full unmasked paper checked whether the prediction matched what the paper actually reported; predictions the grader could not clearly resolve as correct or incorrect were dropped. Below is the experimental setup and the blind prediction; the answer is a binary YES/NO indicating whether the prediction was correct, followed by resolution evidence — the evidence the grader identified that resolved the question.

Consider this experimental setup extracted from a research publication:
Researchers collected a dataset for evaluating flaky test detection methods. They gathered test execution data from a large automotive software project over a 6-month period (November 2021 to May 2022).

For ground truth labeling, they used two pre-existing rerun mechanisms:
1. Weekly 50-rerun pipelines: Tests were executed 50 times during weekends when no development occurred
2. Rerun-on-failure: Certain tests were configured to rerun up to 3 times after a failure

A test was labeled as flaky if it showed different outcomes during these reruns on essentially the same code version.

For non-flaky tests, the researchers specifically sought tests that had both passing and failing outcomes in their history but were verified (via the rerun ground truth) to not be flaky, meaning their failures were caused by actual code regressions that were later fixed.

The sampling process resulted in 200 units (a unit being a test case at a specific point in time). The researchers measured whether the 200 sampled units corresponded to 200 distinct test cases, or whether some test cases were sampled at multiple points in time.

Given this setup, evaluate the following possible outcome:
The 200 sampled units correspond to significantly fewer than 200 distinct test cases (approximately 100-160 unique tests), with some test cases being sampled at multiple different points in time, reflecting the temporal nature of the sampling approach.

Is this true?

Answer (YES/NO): NO